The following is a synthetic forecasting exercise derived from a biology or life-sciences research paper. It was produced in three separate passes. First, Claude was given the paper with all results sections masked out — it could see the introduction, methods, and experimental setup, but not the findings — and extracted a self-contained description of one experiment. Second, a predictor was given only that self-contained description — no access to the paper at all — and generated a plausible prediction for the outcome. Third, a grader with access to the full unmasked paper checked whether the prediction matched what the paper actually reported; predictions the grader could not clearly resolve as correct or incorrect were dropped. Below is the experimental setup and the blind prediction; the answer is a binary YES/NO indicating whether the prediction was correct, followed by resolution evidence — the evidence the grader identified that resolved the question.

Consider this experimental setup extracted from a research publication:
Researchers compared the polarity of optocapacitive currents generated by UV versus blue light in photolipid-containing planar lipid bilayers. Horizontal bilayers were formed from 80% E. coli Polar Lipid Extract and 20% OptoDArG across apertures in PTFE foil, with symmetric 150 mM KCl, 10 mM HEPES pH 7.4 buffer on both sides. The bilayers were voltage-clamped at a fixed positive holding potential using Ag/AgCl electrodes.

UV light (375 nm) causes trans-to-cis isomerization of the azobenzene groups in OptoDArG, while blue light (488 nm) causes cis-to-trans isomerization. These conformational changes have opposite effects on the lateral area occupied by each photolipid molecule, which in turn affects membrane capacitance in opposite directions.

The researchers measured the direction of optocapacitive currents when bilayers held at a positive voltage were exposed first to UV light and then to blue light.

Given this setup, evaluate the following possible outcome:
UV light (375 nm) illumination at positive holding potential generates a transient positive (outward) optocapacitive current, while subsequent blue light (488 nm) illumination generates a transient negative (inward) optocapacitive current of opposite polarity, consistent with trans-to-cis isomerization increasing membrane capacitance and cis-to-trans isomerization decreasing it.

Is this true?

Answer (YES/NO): YES